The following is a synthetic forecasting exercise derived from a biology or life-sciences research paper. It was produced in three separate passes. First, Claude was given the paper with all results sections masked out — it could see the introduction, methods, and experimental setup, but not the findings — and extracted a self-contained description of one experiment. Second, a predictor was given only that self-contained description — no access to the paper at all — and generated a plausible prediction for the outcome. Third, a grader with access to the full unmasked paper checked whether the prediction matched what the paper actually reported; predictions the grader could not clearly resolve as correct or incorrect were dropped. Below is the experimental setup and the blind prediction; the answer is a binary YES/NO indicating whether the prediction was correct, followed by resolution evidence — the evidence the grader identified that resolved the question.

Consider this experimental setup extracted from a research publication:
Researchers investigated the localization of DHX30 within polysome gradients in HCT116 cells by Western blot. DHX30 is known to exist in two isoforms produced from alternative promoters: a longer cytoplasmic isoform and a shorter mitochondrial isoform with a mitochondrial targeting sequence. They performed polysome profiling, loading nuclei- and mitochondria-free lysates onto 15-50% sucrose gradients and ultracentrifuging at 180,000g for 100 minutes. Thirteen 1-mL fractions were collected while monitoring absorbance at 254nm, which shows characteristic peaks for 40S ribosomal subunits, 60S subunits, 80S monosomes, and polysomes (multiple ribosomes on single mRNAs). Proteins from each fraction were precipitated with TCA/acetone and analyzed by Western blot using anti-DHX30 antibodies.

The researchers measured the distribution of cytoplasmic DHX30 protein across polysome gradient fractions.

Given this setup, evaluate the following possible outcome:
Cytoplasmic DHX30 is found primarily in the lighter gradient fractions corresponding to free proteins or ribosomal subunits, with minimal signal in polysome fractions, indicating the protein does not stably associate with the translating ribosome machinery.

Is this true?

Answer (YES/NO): NO